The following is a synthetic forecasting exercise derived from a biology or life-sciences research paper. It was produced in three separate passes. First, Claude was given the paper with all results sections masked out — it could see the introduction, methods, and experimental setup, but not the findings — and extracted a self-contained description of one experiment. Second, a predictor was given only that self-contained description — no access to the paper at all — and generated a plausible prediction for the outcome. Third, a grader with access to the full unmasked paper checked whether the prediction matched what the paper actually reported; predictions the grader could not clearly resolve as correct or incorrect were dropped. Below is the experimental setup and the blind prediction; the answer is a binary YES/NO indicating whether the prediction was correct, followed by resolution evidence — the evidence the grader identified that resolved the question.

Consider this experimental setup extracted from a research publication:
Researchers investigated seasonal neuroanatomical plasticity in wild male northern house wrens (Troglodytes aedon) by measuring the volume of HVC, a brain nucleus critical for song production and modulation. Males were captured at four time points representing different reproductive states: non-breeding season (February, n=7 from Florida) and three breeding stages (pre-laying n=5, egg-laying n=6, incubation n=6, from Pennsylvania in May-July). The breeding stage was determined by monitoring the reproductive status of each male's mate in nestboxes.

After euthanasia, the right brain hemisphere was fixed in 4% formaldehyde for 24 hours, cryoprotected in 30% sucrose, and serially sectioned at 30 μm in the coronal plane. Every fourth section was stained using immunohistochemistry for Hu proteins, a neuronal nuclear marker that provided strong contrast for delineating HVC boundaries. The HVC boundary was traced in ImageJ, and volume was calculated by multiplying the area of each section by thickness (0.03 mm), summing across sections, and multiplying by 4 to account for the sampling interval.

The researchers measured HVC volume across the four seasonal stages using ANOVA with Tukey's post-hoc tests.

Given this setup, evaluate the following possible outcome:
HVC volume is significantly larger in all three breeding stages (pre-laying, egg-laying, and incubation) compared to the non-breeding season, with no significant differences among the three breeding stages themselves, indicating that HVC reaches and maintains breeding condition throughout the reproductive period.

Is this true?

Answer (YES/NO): YES